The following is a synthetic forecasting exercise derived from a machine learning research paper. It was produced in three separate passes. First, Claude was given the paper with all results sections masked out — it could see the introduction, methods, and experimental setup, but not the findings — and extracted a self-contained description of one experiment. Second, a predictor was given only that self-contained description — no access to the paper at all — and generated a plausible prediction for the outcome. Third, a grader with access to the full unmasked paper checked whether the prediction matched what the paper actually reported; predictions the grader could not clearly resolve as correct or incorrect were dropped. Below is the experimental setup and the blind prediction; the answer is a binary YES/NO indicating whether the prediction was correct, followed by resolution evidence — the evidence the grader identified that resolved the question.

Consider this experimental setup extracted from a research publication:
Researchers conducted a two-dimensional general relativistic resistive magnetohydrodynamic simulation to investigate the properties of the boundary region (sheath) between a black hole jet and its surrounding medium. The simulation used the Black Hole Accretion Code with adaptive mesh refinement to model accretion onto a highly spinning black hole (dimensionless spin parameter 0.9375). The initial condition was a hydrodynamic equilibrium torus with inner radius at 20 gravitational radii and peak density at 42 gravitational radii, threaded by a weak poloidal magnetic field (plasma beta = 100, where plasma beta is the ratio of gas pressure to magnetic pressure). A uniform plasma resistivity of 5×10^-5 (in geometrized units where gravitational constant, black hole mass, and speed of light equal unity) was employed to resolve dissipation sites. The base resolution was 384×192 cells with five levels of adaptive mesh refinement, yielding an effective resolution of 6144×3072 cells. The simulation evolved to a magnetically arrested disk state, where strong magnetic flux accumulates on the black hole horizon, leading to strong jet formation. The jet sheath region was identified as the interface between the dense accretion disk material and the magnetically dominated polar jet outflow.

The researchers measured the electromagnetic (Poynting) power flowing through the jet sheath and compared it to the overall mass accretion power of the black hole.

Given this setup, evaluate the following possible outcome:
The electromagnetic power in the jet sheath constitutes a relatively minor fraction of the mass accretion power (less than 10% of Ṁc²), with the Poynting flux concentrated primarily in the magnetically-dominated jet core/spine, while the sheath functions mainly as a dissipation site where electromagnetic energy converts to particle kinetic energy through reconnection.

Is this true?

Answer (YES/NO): NO